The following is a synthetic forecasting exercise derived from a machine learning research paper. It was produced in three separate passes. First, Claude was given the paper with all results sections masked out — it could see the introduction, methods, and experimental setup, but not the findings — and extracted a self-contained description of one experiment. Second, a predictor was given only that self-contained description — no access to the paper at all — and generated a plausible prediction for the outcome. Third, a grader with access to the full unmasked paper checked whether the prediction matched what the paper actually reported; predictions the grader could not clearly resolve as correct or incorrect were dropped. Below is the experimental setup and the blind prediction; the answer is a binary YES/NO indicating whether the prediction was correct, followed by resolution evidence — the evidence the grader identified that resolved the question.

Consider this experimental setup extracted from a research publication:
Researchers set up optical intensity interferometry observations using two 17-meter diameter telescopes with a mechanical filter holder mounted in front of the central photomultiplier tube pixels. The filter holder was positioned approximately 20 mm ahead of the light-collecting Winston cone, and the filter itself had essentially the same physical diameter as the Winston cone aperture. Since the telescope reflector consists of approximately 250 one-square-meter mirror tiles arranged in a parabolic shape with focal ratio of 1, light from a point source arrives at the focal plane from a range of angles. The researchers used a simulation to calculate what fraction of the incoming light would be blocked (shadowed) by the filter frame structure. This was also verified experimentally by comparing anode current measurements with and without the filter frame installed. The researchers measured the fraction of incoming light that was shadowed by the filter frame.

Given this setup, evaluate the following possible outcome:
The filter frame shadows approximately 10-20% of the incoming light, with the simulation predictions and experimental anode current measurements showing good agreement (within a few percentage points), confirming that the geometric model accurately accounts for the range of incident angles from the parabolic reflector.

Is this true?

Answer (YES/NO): YES